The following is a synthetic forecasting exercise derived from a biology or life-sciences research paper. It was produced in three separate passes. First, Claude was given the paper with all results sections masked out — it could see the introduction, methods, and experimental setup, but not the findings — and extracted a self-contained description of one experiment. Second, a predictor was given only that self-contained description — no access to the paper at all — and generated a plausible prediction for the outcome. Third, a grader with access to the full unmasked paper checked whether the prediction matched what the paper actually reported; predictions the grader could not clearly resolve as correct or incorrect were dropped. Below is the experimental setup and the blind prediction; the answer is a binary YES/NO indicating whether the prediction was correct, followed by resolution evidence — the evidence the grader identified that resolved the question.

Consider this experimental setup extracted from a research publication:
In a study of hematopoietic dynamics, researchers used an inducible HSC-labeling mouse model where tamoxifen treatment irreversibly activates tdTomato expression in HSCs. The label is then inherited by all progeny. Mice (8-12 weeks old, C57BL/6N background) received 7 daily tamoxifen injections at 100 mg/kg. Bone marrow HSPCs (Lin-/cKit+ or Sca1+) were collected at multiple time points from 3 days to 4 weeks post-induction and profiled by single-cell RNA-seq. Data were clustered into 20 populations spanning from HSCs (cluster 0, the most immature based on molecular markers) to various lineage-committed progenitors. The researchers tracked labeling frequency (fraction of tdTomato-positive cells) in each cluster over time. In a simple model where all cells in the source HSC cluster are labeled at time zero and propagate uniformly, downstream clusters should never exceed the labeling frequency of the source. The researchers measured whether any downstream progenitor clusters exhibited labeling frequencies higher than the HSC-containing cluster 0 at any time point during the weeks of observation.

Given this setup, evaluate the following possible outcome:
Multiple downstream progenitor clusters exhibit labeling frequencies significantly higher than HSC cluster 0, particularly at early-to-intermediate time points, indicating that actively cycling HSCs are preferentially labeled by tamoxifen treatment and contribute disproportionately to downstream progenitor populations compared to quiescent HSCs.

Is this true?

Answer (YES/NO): YES